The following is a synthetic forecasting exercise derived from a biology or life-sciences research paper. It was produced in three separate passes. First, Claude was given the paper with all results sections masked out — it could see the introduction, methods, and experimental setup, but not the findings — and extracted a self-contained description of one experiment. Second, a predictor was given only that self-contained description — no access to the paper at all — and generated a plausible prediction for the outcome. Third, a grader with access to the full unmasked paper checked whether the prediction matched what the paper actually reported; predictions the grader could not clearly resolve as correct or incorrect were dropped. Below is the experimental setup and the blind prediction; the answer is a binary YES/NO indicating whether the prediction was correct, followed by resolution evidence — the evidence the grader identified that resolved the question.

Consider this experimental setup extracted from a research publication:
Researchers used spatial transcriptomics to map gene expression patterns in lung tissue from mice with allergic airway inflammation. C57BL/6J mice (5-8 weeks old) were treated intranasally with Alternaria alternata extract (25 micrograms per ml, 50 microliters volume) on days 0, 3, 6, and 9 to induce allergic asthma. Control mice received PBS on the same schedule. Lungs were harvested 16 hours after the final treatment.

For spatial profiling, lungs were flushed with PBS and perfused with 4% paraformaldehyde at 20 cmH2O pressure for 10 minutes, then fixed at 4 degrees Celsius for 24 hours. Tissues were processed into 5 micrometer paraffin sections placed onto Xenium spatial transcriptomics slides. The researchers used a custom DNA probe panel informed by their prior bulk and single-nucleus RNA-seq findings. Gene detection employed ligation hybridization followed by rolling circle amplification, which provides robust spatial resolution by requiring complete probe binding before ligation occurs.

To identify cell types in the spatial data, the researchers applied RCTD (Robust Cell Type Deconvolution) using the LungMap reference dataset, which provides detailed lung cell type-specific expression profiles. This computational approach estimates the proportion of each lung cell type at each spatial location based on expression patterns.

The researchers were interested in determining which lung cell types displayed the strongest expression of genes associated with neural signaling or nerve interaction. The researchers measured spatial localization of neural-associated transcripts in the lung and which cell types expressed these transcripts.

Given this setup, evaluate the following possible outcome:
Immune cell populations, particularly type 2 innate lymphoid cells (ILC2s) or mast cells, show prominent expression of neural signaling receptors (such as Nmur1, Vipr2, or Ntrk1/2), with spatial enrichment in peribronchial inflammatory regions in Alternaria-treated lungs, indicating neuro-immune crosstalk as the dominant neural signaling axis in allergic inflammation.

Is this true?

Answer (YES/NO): NO